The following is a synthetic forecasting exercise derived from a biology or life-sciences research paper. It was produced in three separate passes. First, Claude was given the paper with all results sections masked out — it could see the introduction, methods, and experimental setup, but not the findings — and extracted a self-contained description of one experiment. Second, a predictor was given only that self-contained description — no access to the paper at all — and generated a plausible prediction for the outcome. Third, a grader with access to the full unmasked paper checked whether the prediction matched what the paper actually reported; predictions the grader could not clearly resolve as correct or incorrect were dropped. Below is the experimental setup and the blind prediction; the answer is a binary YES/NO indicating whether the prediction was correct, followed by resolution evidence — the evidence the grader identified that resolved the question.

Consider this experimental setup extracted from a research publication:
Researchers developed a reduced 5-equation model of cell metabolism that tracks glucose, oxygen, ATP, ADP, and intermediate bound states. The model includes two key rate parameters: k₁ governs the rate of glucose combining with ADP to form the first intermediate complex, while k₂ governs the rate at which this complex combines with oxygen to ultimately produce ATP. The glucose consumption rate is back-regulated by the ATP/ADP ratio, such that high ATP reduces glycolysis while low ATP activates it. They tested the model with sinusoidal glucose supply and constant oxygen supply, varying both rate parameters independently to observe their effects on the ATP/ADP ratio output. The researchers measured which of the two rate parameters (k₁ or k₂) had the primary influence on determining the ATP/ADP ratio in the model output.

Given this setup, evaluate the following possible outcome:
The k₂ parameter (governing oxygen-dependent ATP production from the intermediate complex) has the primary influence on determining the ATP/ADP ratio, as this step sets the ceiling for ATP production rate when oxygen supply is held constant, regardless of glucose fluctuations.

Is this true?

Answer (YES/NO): YES